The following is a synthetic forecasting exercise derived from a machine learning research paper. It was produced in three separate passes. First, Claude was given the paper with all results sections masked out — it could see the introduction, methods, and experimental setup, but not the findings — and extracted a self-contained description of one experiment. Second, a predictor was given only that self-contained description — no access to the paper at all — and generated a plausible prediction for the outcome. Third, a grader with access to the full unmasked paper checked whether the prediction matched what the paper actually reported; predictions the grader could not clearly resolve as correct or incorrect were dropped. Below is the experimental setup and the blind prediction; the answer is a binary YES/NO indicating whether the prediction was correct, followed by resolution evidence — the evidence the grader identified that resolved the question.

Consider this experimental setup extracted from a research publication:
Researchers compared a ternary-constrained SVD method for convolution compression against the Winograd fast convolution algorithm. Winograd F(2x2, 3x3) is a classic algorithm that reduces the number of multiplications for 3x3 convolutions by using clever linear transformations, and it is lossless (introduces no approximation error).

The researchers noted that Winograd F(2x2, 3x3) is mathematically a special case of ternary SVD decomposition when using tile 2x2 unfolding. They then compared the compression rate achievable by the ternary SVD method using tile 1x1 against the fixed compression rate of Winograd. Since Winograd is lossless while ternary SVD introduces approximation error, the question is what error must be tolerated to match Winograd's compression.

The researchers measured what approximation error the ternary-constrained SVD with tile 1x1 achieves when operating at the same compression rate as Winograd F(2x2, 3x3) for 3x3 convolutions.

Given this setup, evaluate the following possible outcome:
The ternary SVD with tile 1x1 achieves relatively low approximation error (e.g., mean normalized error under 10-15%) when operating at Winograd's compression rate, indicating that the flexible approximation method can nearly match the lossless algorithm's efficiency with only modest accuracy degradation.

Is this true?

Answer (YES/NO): YES